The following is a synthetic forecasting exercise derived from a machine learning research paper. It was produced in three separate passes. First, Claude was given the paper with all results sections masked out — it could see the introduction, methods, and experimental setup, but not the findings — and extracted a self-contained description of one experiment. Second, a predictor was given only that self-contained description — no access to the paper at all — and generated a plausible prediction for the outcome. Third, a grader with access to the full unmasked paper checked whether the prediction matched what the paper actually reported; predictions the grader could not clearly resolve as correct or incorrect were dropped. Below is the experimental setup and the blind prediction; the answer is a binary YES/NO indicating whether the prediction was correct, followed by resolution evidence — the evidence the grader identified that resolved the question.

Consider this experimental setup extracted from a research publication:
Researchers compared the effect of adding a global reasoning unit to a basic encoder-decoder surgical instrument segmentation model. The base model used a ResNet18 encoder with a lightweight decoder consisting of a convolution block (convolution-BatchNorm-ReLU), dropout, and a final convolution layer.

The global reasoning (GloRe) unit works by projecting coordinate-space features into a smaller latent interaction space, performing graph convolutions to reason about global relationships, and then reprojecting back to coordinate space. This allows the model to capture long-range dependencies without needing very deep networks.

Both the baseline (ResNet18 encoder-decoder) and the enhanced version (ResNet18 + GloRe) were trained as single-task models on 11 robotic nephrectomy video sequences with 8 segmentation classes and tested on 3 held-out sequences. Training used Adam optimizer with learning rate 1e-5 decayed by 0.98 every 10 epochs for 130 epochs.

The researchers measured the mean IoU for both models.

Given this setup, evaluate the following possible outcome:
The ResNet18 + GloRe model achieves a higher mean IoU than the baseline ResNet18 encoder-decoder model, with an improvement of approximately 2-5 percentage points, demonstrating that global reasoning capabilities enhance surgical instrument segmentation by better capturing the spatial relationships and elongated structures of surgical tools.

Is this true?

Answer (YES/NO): NO